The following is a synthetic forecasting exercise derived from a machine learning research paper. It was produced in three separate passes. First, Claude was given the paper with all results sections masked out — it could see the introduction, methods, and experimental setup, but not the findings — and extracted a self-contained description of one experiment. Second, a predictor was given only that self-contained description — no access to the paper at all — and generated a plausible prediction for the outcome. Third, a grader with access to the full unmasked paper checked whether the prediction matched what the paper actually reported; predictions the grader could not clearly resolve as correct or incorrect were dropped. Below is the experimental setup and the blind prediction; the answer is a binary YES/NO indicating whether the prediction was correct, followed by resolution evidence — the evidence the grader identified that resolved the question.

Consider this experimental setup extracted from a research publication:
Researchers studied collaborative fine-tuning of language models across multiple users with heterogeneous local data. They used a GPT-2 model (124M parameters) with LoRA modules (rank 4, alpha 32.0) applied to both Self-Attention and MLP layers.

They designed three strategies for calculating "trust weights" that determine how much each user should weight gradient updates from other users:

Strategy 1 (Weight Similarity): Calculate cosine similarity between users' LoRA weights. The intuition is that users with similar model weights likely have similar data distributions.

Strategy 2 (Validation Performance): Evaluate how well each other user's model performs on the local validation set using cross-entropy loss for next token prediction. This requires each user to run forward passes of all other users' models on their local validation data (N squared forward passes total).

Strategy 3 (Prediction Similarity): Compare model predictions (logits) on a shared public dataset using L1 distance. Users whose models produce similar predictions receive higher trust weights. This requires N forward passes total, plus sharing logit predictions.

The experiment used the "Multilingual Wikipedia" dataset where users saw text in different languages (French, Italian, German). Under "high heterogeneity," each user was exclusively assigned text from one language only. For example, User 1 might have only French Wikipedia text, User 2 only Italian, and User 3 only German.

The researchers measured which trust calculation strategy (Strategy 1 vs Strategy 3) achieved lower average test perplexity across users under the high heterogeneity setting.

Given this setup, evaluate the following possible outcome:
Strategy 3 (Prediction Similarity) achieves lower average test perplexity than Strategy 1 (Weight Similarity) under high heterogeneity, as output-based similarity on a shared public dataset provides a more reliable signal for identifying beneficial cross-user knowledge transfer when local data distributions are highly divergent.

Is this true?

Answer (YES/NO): YES